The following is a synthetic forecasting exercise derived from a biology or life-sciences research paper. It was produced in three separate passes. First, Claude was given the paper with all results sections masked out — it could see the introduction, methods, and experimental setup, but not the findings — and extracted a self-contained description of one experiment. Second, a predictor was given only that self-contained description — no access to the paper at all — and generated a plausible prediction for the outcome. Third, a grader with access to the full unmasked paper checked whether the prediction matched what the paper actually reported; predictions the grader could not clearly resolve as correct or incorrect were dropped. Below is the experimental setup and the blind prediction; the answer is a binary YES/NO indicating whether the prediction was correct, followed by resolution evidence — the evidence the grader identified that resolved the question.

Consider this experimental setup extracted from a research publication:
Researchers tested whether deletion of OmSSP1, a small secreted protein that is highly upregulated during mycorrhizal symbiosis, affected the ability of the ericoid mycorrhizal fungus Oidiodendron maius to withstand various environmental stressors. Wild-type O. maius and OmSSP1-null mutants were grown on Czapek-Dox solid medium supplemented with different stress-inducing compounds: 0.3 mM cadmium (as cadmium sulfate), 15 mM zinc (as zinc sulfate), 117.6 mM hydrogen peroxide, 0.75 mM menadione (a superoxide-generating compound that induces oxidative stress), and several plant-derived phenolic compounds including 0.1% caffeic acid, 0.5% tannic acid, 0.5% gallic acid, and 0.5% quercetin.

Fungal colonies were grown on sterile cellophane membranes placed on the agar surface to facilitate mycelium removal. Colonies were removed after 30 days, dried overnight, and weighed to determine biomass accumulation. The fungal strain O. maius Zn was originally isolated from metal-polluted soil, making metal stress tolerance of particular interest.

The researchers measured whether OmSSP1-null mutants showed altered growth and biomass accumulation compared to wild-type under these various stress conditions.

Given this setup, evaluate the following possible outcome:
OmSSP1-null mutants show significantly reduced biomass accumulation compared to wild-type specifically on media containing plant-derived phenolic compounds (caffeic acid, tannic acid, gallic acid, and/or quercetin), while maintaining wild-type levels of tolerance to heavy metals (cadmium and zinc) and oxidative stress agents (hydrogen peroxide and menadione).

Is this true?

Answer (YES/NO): NO